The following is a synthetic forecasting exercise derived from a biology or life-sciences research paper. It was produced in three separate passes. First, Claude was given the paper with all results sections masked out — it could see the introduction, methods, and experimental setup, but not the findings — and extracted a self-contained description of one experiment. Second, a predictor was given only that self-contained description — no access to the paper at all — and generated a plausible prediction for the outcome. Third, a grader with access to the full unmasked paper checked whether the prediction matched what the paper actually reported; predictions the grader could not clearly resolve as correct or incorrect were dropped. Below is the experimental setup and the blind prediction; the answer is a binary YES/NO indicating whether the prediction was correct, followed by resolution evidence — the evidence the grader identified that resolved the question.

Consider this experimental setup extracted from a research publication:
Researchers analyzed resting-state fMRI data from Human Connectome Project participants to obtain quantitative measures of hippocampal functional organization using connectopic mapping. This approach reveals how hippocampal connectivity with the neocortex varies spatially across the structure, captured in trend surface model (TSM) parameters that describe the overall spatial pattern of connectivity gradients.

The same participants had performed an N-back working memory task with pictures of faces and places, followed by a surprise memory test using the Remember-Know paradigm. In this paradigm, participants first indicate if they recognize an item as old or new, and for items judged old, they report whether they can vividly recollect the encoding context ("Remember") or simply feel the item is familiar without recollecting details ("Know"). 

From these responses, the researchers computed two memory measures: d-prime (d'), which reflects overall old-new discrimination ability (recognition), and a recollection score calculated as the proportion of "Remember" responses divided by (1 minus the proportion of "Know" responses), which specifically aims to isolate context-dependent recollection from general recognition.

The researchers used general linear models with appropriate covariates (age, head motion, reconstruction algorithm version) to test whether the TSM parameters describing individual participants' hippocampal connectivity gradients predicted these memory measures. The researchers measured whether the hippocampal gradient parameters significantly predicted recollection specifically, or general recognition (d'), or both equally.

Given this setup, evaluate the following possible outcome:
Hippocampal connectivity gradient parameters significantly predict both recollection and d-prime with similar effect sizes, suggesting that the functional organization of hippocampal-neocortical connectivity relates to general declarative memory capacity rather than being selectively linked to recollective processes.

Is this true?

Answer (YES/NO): NO